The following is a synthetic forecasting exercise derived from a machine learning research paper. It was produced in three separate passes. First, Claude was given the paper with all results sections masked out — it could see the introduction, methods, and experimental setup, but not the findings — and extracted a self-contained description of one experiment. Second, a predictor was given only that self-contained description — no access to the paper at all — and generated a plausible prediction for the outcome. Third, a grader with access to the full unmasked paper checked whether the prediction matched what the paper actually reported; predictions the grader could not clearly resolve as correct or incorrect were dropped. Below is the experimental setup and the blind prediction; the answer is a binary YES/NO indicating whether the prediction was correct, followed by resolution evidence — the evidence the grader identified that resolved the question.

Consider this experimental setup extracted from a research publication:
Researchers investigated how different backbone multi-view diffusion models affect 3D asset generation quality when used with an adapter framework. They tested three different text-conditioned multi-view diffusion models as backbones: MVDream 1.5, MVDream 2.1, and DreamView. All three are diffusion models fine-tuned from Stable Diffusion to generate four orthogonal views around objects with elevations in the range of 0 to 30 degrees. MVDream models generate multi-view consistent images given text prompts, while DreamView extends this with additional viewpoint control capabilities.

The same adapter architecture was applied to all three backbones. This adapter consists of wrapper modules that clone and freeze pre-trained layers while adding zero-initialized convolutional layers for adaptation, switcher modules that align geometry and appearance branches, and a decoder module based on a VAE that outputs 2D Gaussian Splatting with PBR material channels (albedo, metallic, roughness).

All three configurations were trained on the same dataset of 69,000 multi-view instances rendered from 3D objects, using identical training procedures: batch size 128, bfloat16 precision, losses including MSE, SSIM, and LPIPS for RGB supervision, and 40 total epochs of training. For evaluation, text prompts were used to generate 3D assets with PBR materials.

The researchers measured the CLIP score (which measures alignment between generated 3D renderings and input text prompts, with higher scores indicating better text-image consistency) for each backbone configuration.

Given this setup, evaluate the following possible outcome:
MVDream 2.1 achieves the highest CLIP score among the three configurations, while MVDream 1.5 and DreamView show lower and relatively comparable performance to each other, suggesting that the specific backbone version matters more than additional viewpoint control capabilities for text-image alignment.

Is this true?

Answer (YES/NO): NO